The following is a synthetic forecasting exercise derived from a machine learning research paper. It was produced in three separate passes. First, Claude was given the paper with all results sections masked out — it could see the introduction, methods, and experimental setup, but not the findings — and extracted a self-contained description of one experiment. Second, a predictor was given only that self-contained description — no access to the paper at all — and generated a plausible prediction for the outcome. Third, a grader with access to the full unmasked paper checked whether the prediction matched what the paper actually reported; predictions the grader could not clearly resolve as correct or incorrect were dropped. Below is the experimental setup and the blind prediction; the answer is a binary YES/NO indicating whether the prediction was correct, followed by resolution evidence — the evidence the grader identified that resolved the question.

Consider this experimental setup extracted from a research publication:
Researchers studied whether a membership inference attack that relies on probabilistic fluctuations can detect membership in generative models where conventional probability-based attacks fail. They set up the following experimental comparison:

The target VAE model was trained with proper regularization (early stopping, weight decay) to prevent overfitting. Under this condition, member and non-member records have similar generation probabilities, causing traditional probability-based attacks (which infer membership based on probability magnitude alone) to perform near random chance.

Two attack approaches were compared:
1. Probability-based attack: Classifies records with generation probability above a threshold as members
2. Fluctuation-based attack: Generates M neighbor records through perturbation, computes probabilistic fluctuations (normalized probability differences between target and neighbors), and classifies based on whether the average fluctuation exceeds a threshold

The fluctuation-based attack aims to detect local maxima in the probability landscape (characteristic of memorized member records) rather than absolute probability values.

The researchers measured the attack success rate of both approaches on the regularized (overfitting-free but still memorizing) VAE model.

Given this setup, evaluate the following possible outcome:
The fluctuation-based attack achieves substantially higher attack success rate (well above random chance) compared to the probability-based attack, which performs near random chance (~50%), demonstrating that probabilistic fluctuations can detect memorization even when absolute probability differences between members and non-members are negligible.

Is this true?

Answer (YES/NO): YES